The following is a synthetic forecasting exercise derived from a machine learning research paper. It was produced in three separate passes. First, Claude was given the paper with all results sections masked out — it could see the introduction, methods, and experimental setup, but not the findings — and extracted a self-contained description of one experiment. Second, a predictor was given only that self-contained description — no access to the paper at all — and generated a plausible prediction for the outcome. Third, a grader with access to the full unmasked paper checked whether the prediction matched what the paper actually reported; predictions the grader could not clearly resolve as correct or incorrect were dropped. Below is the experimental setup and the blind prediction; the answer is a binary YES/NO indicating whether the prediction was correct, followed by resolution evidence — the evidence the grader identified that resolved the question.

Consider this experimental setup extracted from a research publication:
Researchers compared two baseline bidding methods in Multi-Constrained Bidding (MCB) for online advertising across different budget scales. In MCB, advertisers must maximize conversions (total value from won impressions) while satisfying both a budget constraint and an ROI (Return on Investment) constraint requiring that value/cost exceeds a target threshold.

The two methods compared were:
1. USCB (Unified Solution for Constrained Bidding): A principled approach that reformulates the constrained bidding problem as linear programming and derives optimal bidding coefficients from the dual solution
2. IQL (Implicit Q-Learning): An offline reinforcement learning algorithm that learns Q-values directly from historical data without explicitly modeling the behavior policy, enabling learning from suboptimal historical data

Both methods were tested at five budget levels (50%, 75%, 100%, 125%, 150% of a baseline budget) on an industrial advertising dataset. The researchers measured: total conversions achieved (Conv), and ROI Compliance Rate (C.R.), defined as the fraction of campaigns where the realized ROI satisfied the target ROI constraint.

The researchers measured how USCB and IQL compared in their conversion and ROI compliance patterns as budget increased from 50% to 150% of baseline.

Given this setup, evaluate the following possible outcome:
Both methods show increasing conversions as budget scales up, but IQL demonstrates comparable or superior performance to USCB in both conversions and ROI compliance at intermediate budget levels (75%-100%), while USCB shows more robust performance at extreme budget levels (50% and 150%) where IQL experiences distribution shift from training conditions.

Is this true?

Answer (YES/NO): NO